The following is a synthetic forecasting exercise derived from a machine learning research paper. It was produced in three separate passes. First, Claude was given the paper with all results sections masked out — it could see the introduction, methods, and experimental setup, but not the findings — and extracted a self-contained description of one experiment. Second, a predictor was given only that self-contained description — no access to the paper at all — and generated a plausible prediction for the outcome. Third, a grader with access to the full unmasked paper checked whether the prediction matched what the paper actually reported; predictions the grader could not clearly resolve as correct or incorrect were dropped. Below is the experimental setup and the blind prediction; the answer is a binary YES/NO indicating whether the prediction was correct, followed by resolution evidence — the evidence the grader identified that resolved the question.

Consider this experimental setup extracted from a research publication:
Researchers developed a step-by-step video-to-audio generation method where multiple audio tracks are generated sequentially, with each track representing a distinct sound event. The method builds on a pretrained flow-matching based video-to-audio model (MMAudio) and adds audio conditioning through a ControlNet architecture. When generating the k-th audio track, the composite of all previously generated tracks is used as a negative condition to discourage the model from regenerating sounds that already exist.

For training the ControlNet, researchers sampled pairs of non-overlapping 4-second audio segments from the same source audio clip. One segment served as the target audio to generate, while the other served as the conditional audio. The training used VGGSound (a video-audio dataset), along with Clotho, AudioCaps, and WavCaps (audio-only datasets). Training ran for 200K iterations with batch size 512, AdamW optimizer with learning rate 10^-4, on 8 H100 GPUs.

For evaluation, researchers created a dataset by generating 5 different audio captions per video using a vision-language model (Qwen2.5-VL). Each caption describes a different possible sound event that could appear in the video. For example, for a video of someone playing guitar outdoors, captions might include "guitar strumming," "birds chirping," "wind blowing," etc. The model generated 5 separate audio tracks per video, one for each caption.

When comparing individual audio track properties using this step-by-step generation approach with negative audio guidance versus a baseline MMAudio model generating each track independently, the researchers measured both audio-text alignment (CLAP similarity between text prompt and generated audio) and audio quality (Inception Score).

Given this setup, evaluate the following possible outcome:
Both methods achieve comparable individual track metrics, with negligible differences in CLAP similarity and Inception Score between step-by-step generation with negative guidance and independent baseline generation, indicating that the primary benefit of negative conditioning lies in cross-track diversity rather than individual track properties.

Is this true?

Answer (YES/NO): NO